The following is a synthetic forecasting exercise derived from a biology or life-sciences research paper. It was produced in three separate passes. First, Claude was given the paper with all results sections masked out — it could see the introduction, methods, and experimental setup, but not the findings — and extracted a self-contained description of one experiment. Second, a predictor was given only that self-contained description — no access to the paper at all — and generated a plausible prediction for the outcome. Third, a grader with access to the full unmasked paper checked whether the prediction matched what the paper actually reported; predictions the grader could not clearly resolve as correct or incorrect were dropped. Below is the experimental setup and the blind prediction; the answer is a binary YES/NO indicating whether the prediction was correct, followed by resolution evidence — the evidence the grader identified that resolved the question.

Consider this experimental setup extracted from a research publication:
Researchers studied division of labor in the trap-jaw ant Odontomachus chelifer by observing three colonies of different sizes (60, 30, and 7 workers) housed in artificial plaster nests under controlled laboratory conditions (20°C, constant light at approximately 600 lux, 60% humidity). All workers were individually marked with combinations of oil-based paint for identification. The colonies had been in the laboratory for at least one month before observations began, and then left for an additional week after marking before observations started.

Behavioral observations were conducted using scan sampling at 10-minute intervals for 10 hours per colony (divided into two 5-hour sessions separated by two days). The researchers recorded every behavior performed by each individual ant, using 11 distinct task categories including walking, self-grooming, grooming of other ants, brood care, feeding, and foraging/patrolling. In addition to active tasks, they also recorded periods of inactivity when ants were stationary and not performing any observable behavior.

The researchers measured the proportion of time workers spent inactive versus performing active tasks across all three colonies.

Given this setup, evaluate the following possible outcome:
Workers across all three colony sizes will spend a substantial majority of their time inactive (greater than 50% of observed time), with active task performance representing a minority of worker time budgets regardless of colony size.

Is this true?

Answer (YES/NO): YES